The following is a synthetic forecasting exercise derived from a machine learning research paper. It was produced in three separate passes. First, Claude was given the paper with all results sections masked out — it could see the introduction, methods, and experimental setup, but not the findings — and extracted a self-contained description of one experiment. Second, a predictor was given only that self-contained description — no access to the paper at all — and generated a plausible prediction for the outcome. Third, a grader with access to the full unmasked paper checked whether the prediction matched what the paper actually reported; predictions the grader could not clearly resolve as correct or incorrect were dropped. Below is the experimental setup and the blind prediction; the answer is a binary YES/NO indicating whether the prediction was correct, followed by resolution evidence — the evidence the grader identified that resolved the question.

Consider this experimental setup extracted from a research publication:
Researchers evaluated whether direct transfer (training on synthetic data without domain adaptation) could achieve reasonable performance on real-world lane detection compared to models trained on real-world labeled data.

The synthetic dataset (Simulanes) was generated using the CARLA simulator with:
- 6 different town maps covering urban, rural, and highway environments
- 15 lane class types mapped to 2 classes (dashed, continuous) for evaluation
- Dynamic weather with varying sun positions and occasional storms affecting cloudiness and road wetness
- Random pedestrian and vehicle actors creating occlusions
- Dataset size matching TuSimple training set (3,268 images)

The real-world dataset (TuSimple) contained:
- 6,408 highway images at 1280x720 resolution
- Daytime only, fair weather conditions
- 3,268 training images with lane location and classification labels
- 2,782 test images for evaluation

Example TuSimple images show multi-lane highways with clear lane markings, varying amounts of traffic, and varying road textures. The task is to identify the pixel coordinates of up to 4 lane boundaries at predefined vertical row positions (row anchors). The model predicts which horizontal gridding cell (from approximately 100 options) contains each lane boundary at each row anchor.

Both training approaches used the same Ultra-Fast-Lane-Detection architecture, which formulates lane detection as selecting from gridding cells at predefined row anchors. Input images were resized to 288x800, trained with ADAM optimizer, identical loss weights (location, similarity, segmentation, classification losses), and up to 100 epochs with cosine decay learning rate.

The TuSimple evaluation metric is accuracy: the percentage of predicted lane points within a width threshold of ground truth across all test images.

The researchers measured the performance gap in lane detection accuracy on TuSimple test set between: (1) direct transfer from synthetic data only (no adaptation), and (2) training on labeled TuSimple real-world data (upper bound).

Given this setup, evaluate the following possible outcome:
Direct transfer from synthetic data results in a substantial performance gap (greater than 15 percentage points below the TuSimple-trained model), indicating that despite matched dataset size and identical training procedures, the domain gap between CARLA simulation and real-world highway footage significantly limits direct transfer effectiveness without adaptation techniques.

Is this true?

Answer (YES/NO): NO